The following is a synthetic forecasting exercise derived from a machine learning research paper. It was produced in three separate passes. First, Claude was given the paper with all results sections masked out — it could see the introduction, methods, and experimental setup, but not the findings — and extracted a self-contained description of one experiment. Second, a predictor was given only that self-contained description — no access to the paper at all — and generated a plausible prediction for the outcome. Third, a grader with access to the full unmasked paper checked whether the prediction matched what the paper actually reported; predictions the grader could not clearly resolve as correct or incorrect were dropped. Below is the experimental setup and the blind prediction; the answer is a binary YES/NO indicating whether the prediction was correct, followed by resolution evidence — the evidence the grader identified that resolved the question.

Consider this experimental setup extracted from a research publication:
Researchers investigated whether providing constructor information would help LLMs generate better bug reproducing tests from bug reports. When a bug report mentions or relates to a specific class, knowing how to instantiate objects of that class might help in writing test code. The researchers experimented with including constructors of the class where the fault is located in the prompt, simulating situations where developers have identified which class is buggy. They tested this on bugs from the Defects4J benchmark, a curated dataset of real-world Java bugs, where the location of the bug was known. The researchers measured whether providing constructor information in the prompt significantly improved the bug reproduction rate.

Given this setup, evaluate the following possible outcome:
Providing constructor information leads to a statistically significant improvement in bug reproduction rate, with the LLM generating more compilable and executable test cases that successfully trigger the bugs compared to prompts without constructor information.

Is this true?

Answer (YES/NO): NO